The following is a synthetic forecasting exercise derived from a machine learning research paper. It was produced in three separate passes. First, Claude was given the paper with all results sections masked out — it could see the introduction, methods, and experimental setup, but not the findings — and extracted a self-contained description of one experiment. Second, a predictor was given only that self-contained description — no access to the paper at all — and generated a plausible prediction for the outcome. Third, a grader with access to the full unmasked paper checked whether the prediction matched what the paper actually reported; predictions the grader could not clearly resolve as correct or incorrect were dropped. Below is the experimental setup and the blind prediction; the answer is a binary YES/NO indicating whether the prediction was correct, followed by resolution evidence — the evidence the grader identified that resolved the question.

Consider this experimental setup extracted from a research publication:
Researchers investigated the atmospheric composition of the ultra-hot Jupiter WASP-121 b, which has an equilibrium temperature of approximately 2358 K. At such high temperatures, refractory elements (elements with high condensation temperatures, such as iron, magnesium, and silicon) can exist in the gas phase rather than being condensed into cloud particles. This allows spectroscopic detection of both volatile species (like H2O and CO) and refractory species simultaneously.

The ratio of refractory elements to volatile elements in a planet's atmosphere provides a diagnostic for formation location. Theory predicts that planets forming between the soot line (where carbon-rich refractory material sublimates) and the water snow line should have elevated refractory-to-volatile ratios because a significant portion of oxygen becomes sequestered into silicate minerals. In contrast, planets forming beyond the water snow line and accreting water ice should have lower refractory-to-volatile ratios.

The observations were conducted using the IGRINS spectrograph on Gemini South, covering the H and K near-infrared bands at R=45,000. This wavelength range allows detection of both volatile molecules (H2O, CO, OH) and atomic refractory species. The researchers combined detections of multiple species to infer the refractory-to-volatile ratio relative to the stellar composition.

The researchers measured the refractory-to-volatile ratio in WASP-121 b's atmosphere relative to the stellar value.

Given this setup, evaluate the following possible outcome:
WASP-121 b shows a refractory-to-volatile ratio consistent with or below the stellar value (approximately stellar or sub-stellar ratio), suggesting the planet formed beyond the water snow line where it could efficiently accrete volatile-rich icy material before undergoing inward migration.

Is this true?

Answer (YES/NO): NO